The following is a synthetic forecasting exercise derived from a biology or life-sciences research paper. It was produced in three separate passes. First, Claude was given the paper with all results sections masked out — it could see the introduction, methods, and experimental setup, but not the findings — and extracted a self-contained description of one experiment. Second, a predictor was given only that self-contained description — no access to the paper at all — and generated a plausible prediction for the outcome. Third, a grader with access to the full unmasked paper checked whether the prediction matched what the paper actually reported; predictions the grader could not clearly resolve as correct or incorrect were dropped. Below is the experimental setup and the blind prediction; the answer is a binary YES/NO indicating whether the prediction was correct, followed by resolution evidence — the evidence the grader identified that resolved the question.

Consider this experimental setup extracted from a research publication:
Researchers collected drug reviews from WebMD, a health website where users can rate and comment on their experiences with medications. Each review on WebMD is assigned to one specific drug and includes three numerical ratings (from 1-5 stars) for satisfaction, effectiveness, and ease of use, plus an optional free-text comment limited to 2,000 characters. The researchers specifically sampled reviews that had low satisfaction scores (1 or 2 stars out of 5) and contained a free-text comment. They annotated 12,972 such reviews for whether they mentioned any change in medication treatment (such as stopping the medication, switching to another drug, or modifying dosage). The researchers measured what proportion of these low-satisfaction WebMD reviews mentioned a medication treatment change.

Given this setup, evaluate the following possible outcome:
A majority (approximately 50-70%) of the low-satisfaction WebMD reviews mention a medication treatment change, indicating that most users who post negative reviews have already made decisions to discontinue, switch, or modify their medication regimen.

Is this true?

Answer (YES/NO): YES